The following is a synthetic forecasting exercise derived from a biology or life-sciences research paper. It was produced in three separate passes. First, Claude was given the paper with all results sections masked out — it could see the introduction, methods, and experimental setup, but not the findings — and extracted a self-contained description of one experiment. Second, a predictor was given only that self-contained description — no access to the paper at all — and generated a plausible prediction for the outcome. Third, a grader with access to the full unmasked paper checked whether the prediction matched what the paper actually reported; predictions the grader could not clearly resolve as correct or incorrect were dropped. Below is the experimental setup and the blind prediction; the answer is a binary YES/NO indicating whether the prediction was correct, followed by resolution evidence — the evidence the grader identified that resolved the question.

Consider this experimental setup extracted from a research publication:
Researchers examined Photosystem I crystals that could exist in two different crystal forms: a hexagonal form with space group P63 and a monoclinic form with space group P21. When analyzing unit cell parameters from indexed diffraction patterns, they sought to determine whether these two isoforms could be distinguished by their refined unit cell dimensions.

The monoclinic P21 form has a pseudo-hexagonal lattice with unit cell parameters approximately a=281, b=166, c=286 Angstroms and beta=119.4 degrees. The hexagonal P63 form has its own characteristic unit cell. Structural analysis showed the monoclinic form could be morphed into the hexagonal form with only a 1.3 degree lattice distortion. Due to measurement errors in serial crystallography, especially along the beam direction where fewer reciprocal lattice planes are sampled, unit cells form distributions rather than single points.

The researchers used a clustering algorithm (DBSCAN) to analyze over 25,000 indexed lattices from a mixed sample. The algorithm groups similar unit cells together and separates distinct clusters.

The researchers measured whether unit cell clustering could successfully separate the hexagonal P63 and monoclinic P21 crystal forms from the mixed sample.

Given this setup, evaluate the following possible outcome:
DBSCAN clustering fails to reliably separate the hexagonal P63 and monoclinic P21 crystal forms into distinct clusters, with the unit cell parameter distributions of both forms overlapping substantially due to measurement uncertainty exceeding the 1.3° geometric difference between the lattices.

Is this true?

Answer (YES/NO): NO